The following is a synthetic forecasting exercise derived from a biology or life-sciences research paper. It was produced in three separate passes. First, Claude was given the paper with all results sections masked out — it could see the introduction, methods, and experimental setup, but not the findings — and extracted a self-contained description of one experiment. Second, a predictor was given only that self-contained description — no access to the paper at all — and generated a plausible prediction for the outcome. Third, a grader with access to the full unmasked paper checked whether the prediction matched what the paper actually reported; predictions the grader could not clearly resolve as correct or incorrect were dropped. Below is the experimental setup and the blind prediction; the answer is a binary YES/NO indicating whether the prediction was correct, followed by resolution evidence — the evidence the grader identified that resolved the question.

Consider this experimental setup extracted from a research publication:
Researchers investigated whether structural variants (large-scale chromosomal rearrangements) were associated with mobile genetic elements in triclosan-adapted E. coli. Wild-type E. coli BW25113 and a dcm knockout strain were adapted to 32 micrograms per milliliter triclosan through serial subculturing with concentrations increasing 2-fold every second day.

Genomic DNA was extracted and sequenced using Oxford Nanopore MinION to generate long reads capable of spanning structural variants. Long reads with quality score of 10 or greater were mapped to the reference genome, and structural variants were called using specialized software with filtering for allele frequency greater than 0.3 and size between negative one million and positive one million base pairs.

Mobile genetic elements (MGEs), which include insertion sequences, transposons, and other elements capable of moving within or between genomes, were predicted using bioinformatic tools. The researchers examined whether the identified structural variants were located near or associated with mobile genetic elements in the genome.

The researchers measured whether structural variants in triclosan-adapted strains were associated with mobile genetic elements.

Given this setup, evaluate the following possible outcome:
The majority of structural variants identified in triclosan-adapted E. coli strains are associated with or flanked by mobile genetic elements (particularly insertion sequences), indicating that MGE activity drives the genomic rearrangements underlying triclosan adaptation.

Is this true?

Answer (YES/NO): NO